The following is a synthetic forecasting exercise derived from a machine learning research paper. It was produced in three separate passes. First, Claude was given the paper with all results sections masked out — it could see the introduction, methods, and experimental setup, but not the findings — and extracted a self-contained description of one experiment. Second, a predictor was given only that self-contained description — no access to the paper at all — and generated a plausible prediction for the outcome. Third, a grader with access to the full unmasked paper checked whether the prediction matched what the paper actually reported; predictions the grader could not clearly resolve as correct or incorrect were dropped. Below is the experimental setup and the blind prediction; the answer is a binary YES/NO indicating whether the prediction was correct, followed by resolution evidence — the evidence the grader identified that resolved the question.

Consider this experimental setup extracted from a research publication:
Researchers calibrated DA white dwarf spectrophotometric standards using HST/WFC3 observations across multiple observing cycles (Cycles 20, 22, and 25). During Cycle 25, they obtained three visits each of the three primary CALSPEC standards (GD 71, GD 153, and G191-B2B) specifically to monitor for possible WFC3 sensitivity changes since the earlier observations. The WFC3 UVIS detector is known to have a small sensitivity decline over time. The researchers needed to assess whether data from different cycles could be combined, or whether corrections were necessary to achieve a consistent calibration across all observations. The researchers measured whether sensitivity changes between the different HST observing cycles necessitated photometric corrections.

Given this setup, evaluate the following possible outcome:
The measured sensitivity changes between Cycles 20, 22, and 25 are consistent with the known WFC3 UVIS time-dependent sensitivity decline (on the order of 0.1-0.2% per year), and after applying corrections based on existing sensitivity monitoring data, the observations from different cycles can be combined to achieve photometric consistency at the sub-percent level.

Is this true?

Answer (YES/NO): NO